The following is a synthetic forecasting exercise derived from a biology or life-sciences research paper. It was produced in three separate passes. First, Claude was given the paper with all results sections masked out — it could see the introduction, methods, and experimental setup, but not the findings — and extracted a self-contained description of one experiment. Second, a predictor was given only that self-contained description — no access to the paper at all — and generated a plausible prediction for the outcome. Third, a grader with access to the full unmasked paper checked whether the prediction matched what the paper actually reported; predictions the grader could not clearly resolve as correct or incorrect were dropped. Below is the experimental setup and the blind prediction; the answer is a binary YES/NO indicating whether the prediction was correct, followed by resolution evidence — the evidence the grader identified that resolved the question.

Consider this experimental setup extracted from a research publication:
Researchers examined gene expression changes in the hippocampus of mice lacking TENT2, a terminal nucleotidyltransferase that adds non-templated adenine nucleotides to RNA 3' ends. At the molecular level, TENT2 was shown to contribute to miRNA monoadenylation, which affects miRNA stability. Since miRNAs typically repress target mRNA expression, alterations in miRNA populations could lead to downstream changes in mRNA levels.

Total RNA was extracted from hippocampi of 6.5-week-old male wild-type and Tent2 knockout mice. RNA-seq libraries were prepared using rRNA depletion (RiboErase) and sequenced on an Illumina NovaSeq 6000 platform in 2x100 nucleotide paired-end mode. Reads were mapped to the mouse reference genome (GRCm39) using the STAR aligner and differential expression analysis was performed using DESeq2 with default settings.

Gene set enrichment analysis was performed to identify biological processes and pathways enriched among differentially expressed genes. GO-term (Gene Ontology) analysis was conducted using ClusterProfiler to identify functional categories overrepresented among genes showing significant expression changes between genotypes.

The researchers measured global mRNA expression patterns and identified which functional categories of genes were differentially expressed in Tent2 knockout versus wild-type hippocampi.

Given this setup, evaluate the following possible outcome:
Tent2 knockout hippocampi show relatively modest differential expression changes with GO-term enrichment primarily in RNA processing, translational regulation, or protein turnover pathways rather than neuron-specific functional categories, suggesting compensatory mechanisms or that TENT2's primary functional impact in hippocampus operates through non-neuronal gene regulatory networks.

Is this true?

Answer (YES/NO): NO